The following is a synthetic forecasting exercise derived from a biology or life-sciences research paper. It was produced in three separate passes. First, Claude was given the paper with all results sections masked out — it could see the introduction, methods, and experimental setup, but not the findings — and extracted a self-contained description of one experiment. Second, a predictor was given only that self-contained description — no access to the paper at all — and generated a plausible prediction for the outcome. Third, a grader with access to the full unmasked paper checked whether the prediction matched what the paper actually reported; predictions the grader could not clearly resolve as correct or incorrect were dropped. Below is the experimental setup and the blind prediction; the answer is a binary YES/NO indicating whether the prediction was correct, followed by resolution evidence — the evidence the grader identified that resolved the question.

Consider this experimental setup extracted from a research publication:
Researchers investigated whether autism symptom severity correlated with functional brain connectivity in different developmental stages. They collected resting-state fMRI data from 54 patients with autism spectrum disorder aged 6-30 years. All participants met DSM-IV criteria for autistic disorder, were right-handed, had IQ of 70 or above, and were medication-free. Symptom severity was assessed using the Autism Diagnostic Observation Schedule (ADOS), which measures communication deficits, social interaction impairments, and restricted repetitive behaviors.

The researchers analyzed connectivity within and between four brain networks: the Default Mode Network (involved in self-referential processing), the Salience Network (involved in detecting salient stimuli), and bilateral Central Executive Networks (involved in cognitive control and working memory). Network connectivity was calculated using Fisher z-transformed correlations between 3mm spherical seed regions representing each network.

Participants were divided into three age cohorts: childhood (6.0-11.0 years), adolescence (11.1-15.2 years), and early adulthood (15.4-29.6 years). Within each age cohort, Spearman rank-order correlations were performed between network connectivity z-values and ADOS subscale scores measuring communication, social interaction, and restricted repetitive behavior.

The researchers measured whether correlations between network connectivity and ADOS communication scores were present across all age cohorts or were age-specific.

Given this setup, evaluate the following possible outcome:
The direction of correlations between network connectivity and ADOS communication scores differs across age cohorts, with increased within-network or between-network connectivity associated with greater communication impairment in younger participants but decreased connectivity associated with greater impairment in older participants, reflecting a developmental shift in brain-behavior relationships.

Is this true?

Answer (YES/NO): NO